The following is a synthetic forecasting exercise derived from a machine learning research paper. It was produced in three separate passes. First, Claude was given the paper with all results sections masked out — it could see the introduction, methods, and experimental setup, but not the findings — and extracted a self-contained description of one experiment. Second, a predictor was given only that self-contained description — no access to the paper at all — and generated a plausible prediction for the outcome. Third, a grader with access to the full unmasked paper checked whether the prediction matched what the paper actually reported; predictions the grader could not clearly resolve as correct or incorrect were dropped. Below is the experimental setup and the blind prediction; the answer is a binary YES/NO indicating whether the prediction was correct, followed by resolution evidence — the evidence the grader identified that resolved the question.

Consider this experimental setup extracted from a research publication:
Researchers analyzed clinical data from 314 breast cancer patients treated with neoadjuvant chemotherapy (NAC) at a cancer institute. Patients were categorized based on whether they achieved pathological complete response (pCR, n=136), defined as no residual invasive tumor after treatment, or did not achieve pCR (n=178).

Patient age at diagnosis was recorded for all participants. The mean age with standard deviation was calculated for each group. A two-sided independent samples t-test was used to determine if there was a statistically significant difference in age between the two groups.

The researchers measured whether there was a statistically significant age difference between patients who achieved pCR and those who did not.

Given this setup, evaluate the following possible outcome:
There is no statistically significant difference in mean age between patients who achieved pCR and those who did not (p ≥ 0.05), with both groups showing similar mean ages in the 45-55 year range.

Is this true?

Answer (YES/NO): YES